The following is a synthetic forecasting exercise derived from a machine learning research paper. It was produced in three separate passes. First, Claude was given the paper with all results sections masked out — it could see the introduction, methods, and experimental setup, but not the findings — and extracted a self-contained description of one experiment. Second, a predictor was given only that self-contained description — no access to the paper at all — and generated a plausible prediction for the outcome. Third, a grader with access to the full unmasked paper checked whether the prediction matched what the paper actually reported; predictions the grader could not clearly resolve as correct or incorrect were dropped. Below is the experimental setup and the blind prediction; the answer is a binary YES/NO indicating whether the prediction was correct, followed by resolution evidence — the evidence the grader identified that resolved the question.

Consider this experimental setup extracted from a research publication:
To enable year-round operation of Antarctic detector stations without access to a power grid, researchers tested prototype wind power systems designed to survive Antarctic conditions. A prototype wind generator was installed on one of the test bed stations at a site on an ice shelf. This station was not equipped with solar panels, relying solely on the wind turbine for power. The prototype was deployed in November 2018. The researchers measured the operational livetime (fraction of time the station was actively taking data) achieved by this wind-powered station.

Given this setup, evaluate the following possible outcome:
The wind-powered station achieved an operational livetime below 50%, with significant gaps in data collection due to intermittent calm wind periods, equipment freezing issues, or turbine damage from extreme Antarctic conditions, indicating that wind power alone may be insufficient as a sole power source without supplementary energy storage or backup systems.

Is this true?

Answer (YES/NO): NO